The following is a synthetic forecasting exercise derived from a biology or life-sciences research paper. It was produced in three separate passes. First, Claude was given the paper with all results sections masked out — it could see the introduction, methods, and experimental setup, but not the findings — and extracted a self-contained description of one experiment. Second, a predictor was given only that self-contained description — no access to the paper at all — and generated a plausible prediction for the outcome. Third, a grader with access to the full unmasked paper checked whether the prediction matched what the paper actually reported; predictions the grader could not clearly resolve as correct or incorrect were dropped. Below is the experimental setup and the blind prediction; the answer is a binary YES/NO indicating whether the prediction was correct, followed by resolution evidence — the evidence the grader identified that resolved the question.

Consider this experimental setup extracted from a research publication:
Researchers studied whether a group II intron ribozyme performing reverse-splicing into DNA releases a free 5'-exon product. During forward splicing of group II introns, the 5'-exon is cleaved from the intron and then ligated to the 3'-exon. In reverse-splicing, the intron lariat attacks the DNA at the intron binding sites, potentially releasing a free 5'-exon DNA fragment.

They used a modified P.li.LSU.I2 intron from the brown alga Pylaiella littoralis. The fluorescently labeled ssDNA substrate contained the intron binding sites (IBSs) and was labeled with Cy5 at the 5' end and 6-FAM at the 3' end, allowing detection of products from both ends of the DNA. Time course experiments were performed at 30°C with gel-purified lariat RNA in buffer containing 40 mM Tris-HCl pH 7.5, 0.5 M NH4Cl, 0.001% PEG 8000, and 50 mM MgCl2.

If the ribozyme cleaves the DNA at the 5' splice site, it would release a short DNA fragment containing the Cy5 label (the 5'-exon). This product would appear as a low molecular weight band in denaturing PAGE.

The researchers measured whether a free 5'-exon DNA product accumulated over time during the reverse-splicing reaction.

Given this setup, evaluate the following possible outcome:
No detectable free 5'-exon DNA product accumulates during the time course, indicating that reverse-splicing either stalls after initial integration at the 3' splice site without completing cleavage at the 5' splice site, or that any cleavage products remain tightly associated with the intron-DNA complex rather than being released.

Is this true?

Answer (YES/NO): NO